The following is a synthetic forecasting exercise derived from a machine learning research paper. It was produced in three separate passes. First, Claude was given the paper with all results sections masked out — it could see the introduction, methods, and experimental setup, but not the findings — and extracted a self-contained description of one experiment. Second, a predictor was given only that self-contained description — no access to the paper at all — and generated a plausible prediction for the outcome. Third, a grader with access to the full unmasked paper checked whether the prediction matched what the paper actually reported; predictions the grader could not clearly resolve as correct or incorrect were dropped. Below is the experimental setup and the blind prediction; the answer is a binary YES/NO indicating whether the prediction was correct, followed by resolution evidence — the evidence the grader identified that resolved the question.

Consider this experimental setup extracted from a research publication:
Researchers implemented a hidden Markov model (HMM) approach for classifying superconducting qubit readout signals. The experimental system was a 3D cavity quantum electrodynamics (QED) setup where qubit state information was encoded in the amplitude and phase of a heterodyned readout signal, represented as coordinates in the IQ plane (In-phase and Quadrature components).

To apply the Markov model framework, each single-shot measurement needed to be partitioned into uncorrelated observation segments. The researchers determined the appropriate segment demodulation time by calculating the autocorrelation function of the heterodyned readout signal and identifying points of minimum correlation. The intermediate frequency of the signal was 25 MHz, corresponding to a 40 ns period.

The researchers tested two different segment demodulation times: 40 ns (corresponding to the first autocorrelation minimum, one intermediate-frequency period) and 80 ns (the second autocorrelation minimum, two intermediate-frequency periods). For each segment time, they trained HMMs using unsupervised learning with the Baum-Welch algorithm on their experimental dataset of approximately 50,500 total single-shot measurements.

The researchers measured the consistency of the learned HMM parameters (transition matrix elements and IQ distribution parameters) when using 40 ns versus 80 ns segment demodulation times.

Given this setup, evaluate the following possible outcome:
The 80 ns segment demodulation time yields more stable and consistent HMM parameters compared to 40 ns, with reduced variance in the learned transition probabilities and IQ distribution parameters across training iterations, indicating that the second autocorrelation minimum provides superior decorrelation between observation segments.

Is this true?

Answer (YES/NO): YES